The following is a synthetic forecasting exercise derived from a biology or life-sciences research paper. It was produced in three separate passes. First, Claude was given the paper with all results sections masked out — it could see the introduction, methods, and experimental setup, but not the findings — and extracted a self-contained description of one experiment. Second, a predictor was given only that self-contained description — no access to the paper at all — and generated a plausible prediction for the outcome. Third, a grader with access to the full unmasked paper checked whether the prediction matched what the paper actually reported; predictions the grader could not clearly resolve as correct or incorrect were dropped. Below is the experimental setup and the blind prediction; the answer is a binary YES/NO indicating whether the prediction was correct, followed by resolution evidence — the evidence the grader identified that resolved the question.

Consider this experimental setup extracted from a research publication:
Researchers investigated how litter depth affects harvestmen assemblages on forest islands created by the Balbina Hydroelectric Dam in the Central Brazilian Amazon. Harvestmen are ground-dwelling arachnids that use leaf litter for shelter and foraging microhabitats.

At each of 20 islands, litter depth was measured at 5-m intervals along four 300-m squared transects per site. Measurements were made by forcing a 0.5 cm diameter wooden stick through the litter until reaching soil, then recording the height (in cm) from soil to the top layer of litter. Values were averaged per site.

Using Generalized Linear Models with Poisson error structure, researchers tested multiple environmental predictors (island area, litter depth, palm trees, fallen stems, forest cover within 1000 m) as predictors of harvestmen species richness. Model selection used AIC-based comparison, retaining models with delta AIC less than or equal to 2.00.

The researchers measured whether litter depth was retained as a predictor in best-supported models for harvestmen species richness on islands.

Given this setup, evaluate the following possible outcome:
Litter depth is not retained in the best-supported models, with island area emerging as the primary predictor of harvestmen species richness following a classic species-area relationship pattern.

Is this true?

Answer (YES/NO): NO